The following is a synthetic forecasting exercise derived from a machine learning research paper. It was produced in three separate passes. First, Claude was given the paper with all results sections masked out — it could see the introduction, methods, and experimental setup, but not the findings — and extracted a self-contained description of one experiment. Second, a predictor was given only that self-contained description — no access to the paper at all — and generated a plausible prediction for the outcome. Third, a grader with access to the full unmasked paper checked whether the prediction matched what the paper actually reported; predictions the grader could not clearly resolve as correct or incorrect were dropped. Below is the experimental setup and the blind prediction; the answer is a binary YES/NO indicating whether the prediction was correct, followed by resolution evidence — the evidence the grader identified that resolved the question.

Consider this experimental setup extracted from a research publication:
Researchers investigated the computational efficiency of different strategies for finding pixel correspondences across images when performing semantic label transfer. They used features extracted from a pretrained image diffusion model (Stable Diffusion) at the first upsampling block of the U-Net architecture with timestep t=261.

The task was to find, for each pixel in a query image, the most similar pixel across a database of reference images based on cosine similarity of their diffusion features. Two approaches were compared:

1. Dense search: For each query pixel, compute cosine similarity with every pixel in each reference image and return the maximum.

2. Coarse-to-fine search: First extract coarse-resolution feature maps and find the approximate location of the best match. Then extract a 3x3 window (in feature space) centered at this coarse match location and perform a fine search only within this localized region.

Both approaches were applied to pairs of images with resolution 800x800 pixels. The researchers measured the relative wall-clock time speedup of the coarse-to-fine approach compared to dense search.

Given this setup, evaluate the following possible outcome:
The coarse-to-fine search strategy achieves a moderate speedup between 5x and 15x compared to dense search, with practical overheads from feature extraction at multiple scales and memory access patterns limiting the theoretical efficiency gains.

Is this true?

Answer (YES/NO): NO